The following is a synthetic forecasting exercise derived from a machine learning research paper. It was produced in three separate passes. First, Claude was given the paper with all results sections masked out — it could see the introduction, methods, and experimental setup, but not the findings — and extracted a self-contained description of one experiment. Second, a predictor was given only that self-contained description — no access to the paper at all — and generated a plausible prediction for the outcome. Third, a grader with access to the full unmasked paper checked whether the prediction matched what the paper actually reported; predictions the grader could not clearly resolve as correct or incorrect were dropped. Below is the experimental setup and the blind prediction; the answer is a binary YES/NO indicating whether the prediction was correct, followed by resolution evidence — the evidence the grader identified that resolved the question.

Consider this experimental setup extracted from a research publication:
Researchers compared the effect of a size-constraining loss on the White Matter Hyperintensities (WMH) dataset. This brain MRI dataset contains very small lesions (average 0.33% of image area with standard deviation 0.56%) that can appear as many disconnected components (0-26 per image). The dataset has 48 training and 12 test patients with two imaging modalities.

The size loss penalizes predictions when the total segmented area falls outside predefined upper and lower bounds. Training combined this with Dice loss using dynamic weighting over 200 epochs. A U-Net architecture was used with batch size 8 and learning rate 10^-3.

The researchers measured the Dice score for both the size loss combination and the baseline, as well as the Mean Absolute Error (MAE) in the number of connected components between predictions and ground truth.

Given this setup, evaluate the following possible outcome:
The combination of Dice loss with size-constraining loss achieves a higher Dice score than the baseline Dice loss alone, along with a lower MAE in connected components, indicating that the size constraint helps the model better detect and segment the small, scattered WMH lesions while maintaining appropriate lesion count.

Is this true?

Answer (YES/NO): YES